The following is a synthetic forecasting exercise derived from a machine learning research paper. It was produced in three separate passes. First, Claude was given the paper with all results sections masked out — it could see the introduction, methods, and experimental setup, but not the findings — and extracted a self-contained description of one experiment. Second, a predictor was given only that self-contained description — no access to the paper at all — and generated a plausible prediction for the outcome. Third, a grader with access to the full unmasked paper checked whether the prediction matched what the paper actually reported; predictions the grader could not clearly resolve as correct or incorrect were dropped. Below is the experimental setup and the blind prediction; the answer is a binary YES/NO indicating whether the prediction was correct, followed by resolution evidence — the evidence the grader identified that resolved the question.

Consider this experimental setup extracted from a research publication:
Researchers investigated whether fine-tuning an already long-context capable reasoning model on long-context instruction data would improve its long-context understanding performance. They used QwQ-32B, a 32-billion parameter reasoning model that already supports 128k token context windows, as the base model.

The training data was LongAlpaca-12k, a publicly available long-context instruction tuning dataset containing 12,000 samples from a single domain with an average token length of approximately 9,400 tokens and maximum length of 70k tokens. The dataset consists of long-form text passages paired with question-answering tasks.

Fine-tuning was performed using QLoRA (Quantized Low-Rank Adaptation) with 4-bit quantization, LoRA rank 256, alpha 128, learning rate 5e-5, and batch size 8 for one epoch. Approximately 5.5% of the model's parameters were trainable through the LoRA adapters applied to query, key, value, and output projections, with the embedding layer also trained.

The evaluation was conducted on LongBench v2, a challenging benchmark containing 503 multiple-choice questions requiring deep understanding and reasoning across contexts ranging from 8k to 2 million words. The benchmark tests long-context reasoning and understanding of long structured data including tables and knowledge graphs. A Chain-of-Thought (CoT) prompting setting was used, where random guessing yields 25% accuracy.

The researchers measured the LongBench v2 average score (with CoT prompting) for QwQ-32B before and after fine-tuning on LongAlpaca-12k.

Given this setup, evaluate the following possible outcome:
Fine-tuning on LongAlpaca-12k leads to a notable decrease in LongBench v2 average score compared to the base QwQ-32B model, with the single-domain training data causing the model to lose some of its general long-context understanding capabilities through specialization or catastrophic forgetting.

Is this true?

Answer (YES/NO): YES